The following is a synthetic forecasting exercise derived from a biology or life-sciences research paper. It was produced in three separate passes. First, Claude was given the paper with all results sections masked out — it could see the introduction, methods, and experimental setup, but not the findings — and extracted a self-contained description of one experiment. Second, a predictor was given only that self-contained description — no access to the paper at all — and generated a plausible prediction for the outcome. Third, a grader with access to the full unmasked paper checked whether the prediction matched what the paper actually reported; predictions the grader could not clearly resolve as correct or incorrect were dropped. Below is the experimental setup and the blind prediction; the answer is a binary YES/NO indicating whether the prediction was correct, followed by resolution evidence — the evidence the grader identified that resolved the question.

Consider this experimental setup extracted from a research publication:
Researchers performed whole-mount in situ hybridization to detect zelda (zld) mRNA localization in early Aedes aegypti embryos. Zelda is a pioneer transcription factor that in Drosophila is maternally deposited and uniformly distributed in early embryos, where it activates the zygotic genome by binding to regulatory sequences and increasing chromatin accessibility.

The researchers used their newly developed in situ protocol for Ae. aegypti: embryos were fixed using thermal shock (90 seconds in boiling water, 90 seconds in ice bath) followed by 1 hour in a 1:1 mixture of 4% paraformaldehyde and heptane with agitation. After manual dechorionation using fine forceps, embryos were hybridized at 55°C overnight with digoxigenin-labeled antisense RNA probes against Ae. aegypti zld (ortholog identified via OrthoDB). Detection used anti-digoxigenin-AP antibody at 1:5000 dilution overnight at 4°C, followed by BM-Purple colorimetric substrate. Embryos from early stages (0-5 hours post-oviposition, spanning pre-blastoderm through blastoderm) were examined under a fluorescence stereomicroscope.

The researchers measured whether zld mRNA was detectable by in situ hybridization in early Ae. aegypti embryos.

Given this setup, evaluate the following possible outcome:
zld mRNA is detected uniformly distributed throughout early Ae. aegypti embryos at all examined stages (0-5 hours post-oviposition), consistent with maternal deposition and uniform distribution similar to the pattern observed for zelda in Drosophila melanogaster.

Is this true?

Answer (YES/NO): NO